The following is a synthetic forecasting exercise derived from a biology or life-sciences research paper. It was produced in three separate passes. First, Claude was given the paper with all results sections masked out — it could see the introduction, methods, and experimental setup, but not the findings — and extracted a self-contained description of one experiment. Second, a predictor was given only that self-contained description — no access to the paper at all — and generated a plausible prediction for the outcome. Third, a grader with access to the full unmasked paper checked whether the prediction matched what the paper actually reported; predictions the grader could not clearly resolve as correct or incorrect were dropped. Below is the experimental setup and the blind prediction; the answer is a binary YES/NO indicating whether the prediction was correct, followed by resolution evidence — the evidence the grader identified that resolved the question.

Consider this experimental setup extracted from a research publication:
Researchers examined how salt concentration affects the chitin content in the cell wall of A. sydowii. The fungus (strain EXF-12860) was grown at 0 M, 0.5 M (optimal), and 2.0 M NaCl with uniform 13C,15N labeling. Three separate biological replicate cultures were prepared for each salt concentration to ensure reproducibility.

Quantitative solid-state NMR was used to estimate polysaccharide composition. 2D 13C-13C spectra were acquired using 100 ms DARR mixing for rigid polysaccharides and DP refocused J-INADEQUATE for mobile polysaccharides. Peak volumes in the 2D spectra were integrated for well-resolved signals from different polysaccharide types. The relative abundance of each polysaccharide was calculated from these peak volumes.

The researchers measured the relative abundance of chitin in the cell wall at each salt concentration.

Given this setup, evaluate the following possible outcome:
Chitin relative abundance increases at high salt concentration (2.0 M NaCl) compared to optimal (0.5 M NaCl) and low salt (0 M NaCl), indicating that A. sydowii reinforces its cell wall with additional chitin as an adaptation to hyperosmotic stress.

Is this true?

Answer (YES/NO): YES